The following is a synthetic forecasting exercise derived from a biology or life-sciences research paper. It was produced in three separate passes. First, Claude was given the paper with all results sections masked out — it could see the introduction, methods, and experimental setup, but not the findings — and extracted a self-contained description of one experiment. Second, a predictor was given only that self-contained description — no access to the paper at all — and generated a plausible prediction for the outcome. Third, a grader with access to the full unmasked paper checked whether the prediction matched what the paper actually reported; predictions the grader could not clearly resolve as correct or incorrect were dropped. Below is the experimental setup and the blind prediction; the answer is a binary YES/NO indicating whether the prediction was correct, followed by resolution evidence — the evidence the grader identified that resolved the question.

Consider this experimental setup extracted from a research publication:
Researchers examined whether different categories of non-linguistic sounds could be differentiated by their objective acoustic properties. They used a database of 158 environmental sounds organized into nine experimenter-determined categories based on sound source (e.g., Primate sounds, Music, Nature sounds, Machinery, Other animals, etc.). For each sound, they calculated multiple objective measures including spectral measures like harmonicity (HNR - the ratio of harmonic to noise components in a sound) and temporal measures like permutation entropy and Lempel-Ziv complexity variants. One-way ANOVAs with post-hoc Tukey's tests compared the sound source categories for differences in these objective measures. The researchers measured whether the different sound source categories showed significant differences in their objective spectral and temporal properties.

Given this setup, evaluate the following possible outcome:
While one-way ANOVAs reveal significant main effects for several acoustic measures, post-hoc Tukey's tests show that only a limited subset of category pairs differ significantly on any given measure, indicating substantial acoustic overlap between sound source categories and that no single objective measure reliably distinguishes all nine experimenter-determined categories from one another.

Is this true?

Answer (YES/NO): YES